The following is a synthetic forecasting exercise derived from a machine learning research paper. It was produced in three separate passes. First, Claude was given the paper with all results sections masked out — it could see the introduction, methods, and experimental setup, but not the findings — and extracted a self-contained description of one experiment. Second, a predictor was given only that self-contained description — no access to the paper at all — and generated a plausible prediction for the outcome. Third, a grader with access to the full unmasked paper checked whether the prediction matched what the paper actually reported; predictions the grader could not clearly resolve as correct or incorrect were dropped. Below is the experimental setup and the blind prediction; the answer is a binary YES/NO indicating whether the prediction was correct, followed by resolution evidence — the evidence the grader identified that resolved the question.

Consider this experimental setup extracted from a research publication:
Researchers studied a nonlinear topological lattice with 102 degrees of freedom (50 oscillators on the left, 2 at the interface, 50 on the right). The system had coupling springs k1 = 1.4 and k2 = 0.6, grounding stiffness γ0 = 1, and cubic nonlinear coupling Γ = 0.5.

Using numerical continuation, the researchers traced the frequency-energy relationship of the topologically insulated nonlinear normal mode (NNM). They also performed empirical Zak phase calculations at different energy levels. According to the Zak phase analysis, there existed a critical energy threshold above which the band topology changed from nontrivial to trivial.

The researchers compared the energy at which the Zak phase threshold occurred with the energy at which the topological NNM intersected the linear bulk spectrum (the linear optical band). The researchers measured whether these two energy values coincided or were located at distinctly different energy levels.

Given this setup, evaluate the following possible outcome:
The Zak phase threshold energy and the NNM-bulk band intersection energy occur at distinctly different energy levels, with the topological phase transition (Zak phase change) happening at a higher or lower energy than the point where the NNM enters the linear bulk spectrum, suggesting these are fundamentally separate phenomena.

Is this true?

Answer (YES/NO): NO